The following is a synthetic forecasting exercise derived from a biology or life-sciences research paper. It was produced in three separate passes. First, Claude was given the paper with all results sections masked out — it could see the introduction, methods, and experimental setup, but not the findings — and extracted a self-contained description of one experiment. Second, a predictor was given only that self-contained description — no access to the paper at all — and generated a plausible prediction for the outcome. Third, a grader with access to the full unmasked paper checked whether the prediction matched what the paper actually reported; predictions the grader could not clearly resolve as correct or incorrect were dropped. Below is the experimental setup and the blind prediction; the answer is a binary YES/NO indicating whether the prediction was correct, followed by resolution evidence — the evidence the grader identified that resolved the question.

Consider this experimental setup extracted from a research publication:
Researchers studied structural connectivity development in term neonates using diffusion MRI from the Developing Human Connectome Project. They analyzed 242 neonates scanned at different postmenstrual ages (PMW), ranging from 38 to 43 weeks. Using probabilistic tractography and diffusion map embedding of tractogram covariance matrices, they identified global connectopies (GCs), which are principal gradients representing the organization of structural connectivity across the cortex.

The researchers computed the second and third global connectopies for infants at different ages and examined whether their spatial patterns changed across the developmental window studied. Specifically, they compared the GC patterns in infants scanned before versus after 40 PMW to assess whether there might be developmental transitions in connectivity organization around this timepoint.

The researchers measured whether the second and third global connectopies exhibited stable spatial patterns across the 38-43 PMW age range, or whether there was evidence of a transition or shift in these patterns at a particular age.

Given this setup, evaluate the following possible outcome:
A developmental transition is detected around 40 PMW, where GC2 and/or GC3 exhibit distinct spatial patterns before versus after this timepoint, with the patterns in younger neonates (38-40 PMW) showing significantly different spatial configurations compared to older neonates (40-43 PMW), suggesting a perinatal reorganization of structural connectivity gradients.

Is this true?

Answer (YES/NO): YES